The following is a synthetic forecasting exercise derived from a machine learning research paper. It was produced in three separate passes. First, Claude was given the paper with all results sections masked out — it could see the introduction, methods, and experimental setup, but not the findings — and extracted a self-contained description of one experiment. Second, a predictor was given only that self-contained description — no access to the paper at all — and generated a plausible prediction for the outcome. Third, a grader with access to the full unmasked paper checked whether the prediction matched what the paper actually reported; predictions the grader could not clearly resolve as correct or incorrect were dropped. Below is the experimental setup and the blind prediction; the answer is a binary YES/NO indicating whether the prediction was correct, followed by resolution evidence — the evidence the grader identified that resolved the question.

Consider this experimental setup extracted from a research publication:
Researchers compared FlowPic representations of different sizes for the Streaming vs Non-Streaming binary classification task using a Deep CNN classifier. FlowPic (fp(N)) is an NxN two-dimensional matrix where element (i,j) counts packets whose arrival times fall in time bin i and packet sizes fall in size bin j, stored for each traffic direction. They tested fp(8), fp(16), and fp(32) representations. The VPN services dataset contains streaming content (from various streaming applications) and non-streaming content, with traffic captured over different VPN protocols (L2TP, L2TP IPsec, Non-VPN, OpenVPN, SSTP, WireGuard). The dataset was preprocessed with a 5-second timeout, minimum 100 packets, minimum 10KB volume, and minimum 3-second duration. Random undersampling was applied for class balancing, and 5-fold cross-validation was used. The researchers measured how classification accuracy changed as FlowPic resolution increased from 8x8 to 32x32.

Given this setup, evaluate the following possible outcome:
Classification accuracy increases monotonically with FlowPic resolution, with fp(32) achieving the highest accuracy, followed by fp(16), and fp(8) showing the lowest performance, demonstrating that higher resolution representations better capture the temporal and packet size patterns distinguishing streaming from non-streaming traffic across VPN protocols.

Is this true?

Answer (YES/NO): YES